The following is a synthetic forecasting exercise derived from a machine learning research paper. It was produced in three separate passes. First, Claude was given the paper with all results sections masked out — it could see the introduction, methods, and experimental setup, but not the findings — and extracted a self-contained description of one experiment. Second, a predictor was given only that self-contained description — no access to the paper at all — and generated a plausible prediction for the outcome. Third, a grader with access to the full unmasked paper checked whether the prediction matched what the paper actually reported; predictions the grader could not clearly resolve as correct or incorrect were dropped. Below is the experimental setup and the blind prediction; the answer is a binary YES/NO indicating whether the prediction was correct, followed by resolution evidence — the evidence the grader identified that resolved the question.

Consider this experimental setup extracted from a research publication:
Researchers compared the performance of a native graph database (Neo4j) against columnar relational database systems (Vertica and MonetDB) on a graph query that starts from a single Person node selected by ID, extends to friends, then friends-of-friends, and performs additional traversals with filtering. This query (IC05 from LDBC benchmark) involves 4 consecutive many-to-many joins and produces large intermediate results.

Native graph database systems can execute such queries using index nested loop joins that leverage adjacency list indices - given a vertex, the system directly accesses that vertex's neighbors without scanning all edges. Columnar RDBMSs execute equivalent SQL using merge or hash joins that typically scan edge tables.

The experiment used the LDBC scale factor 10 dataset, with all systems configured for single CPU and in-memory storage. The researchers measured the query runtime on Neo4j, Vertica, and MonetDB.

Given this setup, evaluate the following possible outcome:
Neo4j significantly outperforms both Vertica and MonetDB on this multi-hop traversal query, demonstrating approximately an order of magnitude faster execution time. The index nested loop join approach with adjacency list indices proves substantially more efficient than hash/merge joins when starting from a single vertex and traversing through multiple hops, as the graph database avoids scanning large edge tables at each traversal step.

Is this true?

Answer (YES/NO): NO